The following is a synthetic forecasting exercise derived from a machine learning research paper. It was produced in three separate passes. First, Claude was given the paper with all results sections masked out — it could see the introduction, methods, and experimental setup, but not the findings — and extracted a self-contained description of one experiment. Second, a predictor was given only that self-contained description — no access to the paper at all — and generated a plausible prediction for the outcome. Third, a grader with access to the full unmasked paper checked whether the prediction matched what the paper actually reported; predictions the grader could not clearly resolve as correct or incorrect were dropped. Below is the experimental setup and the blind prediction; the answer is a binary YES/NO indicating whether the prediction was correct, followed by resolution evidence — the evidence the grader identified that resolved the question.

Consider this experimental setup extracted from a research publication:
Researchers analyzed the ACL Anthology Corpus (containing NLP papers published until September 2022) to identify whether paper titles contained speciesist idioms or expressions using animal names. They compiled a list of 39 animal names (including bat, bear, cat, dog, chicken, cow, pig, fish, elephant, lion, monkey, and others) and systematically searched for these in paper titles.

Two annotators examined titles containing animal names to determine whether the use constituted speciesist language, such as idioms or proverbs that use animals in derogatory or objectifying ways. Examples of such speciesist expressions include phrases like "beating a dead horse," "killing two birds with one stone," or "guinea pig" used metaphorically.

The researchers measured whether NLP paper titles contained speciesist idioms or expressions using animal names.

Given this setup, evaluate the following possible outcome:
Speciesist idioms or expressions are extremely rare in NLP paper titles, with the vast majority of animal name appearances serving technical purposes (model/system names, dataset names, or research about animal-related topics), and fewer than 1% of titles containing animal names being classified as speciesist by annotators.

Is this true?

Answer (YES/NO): NO